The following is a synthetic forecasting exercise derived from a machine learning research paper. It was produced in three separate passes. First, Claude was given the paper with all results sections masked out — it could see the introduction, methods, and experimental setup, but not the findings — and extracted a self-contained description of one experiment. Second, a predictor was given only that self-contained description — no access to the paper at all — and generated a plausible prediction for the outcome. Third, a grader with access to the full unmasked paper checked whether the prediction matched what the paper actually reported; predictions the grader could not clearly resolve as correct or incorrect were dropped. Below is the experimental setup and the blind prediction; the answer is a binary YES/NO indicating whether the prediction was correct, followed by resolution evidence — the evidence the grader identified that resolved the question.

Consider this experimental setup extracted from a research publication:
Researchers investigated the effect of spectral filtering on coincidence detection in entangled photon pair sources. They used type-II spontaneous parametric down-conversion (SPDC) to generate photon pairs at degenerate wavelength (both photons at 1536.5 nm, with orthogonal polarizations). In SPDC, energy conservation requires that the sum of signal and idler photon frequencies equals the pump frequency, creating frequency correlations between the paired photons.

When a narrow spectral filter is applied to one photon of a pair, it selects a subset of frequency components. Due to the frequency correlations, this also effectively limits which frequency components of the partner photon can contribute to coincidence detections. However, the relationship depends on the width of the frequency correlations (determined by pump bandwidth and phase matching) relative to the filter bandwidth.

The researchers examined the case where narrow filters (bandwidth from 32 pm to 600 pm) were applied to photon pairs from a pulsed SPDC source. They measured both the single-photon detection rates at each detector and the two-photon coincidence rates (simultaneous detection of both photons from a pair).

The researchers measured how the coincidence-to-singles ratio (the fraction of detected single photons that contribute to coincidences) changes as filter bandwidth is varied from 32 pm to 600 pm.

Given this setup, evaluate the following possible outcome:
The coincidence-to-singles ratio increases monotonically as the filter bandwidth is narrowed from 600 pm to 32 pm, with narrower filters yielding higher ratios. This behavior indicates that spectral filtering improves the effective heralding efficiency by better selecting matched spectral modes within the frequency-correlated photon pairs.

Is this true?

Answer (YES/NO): NO